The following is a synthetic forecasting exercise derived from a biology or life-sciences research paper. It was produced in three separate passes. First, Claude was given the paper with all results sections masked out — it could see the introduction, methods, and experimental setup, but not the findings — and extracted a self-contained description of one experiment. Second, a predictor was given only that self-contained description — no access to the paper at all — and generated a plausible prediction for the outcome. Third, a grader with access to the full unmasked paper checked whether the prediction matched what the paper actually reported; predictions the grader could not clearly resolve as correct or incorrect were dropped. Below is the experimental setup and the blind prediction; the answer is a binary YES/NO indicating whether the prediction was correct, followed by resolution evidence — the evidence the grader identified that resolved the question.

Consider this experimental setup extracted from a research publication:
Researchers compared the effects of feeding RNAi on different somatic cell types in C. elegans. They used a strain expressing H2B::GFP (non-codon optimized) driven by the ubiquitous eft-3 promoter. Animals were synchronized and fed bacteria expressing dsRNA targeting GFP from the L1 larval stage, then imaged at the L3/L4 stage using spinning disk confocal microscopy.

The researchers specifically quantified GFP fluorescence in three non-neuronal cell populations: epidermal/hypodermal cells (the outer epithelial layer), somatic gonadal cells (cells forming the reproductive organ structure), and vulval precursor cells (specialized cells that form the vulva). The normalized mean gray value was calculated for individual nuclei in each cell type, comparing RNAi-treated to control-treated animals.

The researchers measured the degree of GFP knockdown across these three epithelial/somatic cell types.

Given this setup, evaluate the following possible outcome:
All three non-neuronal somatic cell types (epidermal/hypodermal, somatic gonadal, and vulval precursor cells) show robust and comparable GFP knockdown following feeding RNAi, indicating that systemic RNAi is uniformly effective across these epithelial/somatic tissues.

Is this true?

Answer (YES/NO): YES